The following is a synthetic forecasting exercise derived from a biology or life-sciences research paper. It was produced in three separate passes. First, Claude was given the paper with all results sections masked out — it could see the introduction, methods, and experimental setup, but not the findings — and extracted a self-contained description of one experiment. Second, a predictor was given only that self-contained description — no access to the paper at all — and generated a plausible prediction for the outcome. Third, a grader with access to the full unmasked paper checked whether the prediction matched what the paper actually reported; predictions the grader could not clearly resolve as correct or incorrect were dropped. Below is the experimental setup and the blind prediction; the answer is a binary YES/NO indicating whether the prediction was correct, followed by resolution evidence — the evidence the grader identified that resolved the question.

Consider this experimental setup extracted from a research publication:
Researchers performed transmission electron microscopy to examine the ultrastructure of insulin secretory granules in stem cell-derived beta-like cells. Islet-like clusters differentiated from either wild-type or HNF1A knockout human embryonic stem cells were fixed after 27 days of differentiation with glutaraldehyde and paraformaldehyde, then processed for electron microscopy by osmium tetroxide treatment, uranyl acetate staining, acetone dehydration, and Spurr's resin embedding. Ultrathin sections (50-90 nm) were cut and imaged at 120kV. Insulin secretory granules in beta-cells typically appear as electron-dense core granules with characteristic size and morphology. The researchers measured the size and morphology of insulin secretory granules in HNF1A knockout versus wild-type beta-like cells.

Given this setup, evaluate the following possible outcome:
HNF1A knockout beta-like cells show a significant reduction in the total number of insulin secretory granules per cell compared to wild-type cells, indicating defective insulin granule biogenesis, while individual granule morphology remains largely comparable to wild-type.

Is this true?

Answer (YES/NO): NO